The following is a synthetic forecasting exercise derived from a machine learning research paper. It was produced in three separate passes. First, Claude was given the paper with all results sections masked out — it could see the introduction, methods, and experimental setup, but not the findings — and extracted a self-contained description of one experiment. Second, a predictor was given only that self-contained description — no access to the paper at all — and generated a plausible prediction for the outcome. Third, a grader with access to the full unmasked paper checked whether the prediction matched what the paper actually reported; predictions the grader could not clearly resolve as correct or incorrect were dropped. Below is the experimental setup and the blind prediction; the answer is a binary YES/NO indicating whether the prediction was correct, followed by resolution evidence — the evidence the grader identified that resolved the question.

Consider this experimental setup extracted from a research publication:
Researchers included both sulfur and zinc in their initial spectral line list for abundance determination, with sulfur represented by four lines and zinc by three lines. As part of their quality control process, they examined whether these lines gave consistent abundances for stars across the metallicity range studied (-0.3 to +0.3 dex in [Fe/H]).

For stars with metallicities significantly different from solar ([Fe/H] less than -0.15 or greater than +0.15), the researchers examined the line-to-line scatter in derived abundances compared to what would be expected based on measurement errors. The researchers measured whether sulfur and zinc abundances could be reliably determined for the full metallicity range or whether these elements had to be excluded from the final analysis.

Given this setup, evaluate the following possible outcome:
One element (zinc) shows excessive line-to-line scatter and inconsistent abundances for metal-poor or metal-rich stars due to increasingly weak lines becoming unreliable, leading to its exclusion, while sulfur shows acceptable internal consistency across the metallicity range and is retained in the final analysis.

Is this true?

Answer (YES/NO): NO